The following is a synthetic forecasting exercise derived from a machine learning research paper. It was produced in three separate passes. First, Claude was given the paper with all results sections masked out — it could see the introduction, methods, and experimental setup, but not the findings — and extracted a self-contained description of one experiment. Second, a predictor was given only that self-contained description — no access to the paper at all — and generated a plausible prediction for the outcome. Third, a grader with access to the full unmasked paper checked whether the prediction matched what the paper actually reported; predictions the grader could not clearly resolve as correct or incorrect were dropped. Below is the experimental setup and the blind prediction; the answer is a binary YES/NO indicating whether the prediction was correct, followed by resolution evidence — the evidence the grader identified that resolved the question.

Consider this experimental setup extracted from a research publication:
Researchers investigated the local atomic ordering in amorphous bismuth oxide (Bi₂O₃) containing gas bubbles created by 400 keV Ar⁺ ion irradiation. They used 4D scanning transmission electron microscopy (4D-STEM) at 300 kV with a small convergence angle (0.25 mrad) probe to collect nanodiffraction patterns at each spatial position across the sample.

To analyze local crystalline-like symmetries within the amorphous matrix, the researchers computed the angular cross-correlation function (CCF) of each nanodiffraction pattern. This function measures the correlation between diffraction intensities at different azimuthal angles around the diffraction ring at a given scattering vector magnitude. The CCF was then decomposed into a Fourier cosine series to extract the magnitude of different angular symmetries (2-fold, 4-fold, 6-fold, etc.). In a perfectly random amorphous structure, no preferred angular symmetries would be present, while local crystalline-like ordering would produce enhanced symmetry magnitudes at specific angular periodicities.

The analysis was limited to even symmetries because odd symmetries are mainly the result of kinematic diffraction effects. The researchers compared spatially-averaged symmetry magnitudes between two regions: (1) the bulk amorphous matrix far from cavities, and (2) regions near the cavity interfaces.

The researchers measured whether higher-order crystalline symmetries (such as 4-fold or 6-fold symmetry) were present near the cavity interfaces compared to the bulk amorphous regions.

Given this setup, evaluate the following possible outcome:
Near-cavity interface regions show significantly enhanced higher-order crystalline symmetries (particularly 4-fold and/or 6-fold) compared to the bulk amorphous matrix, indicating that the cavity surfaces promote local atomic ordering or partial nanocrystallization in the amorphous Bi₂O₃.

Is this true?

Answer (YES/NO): YES